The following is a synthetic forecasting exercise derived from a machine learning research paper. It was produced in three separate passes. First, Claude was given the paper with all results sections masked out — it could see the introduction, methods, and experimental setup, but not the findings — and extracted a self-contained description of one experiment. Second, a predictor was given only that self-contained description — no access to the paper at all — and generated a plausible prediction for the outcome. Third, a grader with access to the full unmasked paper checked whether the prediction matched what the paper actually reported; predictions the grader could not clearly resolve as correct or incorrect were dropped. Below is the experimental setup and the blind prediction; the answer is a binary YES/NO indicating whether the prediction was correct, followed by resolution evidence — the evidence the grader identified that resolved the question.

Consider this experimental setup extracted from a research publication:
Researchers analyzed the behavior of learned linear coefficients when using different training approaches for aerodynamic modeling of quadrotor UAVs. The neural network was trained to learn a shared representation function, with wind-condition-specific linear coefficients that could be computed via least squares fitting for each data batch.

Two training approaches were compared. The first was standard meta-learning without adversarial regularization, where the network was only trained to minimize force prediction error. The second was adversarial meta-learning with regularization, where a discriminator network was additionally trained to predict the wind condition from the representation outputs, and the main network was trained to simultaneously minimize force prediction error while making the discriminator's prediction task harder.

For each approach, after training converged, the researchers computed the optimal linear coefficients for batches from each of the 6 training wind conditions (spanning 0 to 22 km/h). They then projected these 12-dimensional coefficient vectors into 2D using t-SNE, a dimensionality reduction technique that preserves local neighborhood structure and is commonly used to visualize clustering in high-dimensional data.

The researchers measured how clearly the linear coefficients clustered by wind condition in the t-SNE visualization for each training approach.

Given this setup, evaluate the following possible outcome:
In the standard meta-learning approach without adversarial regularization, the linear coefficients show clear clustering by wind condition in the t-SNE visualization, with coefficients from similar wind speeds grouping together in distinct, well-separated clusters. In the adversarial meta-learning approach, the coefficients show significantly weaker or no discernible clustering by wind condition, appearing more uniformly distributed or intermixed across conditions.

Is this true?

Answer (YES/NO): NO